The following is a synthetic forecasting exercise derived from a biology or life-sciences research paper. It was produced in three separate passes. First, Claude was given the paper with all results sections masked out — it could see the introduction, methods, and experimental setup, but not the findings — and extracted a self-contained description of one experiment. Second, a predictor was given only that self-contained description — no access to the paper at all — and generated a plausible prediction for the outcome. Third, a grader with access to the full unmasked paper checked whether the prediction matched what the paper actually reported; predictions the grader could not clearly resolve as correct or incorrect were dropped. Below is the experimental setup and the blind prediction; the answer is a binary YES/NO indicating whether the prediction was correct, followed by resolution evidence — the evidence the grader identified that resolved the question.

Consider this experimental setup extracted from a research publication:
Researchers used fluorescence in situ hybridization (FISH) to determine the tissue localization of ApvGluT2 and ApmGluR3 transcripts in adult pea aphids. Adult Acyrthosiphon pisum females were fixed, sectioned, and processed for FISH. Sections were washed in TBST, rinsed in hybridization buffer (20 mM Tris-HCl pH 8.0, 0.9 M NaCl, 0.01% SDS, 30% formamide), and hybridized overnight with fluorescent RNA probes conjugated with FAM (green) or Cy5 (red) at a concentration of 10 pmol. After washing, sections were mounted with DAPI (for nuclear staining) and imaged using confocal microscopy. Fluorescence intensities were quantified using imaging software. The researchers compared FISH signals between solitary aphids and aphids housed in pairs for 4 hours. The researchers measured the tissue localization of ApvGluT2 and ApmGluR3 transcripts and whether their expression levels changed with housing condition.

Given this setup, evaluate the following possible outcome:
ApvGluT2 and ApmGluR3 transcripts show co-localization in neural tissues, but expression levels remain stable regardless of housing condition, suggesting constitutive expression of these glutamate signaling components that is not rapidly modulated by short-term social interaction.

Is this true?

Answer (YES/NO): NO